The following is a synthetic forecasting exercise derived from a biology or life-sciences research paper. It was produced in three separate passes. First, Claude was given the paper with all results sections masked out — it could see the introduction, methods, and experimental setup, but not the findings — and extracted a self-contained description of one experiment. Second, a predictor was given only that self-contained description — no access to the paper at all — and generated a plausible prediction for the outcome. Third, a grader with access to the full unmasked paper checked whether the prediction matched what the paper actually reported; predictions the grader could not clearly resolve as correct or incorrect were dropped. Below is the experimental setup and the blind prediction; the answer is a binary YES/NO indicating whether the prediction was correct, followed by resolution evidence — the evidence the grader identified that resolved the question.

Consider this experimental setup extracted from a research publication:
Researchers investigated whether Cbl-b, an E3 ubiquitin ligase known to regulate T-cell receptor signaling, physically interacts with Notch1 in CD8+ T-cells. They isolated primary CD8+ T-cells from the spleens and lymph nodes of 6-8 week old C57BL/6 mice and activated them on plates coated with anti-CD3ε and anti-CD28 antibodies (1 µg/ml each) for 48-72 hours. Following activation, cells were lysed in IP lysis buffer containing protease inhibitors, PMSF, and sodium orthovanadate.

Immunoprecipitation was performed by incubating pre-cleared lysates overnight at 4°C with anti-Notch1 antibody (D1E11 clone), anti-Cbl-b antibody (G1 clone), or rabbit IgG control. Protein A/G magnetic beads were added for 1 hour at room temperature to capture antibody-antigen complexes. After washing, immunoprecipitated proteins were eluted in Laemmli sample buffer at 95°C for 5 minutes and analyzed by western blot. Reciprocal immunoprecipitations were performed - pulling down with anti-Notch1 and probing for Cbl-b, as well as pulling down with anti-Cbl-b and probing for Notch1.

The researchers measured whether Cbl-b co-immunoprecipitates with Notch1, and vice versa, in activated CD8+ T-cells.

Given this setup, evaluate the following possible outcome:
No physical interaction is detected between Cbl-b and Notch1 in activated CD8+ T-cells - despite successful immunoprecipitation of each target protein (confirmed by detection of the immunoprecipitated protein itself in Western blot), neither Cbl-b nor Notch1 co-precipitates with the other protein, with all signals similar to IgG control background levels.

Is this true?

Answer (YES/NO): NO